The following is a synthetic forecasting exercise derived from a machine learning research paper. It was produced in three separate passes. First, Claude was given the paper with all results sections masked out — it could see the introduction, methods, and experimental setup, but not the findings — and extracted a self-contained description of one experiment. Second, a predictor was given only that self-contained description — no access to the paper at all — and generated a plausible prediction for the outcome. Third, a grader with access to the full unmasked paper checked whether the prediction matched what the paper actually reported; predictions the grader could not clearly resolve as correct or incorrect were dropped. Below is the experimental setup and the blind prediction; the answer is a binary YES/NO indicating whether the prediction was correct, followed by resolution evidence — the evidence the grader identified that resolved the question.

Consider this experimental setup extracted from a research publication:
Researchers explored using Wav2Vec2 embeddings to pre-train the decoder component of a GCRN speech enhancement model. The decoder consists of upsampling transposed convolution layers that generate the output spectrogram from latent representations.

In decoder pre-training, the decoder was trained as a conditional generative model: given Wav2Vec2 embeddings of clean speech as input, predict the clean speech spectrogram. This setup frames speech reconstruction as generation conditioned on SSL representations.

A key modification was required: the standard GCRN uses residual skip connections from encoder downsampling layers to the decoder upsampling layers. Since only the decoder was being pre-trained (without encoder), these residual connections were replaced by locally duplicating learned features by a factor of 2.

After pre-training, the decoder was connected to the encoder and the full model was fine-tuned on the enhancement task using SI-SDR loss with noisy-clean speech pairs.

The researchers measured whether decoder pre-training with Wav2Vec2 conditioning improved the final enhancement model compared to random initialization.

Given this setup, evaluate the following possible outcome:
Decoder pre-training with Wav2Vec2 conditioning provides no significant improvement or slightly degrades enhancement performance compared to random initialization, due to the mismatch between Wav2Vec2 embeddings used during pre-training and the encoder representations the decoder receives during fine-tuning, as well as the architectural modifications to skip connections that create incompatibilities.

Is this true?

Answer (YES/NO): NO